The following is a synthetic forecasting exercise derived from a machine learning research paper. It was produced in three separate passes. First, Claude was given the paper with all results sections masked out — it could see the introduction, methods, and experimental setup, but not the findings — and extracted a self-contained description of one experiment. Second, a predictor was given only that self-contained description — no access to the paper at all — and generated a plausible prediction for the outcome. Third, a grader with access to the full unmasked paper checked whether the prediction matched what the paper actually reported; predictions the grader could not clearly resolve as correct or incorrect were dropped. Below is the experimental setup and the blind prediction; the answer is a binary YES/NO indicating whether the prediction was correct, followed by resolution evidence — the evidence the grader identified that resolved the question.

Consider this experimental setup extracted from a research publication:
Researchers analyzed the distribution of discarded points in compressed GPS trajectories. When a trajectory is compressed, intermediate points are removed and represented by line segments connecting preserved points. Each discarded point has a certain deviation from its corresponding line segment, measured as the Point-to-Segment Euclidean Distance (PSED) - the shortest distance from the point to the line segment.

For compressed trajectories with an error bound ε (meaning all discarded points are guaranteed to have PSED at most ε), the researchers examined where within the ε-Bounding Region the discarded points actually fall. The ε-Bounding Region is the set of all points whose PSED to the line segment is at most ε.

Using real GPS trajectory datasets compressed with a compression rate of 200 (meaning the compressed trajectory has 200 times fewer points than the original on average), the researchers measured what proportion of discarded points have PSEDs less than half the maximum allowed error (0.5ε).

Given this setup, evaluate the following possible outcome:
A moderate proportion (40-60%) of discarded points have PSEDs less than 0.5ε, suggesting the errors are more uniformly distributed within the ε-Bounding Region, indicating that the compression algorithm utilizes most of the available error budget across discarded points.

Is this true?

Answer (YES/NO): NO